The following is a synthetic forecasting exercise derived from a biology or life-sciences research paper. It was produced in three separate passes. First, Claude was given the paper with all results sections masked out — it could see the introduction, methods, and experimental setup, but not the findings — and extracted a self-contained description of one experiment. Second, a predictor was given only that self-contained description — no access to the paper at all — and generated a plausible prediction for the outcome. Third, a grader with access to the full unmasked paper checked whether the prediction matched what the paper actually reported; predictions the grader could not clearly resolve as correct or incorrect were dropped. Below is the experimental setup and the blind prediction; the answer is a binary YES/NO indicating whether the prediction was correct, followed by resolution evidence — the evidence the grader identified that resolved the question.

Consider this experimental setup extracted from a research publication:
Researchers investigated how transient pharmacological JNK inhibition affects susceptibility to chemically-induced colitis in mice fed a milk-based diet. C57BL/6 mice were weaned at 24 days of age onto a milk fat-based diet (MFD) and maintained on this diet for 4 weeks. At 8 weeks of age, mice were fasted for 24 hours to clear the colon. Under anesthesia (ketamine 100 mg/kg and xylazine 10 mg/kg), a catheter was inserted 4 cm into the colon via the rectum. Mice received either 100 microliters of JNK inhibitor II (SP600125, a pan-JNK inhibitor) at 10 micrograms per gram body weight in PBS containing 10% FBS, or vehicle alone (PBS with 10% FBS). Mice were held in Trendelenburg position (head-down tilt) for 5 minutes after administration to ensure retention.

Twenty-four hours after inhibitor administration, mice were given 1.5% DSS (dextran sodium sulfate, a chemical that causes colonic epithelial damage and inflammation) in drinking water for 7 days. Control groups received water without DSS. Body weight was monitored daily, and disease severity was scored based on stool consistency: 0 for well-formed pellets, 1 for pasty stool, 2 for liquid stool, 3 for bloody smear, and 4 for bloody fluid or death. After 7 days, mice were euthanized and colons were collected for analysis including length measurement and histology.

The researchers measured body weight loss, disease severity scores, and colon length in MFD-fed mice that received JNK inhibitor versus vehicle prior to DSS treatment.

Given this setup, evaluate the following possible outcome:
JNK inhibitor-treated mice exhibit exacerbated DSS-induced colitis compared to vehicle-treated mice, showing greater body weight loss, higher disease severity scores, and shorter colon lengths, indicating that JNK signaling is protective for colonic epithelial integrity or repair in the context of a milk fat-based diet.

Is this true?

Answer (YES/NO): YES